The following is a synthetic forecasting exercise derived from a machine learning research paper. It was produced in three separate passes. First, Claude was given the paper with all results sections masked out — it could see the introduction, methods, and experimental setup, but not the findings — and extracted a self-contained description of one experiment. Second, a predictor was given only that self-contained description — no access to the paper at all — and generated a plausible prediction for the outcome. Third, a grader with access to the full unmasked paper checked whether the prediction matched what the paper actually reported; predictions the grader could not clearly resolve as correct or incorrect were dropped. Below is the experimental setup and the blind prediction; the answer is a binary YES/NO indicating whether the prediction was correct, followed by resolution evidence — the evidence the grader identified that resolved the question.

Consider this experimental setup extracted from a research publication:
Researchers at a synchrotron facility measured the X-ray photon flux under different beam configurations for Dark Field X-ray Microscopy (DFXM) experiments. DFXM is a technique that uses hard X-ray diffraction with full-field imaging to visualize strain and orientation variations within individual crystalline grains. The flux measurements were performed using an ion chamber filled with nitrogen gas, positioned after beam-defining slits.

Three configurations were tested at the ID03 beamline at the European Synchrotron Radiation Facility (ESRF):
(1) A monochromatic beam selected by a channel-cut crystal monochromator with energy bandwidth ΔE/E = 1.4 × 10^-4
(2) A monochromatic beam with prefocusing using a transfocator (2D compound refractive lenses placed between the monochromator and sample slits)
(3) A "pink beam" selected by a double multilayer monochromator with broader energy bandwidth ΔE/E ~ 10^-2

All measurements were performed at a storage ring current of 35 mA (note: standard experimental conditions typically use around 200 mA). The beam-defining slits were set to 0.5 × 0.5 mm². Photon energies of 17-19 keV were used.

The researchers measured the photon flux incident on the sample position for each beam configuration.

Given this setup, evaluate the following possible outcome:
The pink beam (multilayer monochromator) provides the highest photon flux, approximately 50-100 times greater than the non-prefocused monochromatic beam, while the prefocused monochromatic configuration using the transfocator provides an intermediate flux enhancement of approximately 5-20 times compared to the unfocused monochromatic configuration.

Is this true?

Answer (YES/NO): NO